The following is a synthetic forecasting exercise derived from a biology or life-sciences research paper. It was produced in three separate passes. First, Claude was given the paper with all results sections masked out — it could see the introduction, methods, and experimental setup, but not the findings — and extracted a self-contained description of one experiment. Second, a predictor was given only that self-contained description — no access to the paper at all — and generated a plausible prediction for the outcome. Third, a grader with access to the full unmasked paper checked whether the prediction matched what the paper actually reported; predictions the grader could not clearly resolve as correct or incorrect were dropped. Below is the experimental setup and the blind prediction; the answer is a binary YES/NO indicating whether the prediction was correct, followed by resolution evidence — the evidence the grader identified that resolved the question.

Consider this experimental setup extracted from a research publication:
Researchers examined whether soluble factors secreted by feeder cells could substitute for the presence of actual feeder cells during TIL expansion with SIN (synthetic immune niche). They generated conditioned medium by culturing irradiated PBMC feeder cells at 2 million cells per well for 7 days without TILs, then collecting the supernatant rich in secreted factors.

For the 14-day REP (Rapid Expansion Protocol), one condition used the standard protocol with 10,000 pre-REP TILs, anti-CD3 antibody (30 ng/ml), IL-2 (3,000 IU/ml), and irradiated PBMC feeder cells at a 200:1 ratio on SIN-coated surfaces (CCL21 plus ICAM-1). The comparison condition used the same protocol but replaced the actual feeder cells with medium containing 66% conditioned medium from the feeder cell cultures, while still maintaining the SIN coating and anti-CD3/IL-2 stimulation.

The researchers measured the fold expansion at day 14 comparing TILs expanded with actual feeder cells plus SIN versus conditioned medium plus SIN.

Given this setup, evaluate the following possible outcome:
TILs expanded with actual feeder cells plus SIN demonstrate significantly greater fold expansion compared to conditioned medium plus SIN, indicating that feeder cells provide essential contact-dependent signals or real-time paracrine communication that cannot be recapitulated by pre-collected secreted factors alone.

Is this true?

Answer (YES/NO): NO